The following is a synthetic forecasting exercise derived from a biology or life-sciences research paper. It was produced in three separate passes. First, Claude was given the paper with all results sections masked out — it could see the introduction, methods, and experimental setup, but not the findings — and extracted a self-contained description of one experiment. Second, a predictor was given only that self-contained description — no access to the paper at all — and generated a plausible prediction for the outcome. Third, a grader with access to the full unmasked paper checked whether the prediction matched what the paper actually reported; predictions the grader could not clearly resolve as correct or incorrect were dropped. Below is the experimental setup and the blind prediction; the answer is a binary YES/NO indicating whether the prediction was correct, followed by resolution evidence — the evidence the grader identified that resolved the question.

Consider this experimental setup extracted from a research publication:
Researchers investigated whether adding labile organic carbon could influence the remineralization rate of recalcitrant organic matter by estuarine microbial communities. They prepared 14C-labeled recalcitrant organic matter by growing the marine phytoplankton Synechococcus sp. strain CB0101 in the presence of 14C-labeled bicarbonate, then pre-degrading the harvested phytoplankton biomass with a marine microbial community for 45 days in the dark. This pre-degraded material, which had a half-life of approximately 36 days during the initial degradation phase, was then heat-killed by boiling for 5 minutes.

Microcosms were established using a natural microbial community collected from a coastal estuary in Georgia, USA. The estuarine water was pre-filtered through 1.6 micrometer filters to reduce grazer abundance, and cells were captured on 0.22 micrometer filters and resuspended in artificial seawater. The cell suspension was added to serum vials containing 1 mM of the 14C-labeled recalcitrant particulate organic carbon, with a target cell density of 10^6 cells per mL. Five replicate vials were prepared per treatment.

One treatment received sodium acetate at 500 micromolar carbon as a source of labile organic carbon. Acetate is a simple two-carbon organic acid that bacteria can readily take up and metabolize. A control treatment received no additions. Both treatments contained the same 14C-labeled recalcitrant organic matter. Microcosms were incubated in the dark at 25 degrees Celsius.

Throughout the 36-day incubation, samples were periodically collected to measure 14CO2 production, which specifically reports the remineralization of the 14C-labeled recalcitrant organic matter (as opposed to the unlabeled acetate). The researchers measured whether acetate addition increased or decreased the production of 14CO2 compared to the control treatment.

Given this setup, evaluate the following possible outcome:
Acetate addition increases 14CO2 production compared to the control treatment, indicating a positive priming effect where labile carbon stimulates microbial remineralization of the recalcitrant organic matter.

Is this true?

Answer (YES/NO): NO